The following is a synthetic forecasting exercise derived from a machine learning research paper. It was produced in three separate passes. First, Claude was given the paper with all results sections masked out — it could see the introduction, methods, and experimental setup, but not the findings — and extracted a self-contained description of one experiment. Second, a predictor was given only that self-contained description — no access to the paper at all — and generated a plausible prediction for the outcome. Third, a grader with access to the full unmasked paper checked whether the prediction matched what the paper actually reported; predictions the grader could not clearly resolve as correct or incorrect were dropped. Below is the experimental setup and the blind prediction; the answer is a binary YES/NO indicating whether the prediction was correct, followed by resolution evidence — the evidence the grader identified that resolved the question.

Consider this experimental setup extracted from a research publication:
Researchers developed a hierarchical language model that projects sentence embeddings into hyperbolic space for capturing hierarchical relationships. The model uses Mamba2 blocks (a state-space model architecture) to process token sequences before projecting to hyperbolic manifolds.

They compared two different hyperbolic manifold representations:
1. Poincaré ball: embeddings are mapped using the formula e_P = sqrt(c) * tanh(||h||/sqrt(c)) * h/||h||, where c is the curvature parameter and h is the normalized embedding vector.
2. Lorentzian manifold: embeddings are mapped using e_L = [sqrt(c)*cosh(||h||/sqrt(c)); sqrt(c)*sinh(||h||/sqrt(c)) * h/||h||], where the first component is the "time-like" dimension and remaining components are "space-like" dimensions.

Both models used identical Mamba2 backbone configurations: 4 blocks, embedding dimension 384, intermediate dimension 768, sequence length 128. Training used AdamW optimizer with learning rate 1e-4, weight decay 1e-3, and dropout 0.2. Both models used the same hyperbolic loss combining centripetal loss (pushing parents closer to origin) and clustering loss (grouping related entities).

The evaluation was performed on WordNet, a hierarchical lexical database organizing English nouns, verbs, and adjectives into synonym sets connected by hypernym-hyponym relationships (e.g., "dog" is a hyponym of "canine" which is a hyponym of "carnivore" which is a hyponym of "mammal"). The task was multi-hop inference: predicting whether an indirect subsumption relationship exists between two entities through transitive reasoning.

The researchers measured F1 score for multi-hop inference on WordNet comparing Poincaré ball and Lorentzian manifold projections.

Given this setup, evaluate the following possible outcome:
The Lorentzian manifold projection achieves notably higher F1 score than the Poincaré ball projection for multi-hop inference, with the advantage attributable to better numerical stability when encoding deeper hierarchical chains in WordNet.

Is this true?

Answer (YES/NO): NO